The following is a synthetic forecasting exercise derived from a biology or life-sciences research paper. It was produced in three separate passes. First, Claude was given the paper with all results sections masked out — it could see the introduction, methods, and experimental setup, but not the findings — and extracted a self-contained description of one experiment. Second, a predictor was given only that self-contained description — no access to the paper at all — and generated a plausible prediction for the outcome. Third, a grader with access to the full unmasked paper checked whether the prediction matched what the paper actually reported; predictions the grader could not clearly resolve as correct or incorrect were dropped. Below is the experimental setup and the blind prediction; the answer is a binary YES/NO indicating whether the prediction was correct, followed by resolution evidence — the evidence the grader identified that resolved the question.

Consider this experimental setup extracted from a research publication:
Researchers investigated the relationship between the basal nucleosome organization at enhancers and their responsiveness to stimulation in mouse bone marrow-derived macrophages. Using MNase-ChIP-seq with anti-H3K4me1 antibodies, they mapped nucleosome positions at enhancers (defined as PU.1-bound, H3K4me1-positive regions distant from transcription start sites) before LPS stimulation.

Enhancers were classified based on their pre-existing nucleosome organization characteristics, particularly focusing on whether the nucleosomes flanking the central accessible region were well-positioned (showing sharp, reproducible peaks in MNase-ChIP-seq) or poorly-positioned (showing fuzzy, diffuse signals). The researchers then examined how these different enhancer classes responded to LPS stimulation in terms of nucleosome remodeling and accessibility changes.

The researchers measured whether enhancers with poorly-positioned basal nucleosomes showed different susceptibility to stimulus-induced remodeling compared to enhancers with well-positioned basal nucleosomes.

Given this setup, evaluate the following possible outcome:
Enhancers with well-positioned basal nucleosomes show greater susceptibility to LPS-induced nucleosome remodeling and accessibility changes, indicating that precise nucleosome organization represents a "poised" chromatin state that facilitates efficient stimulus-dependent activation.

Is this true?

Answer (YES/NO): NO